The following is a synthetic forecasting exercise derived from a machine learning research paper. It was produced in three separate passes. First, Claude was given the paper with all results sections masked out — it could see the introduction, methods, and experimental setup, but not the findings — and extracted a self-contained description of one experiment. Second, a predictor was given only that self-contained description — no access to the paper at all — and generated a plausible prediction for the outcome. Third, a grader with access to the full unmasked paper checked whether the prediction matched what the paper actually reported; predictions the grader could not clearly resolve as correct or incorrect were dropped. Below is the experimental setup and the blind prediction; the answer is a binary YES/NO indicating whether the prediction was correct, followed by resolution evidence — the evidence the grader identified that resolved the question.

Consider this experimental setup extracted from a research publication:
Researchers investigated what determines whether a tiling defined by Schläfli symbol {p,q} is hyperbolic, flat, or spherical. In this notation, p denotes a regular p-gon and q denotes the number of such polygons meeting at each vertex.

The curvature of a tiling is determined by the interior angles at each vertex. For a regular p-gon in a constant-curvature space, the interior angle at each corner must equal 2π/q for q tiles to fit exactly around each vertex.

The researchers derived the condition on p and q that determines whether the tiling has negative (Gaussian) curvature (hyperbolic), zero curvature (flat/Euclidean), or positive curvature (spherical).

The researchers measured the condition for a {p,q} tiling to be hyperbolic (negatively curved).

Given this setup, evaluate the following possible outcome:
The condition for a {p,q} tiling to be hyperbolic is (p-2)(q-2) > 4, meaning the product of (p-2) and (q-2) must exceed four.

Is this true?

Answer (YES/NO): YES